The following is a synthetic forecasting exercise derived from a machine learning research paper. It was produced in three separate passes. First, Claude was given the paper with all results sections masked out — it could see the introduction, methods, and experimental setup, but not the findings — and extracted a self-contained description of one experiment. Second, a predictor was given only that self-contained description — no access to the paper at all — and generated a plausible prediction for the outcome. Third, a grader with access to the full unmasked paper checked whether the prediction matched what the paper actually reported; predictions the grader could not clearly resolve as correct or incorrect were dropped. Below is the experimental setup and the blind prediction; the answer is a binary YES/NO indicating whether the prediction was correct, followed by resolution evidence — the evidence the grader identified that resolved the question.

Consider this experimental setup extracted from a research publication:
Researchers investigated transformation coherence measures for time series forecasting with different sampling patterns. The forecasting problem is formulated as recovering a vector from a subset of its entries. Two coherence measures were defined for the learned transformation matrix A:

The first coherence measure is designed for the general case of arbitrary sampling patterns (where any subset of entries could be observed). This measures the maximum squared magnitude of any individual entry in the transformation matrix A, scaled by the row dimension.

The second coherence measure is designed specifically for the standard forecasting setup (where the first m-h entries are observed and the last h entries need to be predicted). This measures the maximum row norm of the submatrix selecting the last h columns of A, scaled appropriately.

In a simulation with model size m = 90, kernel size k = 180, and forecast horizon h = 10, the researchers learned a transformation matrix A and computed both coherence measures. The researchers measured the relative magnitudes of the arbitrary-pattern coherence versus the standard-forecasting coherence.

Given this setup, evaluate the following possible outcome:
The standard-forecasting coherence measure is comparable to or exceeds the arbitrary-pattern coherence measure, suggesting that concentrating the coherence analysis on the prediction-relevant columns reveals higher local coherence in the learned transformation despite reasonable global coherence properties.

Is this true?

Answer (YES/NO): NO